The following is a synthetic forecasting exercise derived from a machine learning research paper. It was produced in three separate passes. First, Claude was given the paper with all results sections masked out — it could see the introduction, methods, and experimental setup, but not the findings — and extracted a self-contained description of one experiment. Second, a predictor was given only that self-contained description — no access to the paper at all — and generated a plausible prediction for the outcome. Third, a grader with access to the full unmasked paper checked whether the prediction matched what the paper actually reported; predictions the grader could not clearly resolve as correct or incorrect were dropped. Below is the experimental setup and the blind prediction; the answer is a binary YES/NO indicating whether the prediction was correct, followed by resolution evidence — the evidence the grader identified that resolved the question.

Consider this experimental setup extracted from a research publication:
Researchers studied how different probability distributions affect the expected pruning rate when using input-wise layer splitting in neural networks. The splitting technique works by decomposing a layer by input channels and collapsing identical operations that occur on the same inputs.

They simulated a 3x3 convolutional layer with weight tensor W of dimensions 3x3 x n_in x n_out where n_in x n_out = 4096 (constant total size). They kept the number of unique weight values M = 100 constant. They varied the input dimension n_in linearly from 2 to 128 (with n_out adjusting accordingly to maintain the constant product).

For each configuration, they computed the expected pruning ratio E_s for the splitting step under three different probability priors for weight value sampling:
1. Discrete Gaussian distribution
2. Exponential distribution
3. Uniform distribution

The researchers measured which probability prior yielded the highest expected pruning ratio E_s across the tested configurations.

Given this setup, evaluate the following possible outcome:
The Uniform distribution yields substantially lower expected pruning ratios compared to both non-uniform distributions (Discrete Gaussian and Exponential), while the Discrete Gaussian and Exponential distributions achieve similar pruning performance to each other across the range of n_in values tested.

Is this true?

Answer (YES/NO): NO